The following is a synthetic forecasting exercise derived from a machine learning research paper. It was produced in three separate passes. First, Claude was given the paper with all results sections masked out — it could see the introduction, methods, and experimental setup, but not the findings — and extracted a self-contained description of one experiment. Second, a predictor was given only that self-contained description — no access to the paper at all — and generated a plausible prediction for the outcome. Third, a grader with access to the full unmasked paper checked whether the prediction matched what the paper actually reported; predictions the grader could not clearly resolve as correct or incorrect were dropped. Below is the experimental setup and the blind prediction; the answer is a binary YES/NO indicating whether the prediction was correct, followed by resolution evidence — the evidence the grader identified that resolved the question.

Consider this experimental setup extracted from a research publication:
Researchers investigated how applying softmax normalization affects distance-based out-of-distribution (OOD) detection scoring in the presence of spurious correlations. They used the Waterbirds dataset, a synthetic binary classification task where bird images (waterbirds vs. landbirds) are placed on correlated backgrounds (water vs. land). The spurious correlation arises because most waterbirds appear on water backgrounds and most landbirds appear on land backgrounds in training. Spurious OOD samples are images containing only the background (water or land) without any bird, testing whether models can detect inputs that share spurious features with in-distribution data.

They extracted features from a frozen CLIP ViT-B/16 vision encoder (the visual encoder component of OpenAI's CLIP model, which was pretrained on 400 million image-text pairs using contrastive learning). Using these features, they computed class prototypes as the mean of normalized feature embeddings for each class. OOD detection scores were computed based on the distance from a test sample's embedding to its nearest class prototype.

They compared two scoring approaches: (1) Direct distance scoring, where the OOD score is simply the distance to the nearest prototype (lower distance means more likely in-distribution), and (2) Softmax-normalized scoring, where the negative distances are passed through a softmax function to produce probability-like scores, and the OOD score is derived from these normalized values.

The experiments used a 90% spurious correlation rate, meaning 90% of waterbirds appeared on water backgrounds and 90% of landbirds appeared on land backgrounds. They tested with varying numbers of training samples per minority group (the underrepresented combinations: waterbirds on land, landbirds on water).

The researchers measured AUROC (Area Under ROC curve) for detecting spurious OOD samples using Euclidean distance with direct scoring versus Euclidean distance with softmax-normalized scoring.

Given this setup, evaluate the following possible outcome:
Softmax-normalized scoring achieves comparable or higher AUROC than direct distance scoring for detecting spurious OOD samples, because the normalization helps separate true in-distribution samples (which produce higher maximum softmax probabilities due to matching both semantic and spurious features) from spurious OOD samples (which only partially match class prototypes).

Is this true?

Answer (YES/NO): NO